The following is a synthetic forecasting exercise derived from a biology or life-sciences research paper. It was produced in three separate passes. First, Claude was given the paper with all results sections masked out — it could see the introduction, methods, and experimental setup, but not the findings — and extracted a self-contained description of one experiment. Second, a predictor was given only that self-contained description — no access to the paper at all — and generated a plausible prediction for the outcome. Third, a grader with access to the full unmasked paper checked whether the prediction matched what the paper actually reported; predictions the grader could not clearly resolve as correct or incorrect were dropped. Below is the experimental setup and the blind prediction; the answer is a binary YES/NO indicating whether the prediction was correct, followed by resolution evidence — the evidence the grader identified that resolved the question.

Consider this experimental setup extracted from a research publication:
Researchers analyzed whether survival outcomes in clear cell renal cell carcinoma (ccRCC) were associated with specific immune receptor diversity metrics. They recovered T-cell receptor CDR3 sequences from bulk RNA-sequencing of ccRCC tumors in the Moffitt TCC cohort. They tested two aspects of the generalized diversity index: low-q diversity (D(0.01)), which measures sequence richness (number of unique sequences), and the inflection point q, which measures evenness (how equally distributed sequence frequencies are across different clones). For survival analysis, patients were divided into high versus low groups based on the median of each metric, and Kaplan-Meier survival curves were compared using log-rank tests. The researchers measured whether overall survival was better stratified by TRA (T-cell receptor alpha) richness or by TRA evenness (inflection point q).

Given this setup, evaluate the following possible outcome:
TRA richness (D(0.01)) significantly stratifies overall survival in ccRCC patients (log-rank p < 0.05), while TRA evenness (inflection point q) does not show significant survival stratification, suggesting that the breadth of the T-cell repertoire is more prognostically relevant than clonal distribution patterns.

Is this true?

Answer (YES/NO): NO